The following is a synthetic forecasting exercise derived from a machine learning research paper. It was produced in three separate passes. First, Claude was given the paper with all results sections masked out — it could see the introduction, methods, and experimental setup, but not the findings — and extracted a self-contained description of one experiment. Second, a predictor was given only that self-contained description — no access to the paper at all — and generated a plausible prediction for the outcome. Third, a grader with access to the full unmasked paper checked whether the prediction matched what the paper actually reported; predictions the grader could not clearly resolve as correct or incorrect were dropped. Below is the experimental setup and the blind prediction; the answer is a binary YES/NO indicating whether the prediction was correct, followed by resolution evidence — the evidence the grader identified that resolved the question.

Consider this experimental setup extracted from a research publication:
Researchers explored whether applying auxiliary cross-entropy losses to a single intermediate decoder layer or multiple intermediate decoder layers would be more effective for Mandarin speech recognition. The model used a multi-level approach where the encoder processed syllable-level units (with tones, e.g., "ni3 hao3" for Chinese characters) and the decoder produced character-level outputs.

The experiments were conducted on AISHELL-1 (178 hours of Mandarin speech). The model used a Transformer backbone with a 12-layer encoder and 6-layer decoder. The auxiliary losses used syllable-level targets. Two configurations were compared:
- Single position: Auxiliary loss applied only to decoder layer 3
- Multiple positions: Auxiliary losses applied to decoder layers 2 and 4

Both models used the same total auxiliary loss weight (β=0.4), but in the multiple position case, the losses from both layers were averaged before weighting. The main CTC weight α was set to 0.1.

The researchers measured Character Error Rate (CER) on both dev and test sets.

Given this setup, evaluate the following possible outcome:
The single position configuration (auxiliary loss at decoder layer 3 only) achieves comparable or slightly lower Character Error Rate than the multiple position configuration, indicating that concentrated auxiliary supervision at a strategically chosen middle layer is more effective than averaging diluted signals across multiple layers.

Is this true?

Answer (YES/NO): YES